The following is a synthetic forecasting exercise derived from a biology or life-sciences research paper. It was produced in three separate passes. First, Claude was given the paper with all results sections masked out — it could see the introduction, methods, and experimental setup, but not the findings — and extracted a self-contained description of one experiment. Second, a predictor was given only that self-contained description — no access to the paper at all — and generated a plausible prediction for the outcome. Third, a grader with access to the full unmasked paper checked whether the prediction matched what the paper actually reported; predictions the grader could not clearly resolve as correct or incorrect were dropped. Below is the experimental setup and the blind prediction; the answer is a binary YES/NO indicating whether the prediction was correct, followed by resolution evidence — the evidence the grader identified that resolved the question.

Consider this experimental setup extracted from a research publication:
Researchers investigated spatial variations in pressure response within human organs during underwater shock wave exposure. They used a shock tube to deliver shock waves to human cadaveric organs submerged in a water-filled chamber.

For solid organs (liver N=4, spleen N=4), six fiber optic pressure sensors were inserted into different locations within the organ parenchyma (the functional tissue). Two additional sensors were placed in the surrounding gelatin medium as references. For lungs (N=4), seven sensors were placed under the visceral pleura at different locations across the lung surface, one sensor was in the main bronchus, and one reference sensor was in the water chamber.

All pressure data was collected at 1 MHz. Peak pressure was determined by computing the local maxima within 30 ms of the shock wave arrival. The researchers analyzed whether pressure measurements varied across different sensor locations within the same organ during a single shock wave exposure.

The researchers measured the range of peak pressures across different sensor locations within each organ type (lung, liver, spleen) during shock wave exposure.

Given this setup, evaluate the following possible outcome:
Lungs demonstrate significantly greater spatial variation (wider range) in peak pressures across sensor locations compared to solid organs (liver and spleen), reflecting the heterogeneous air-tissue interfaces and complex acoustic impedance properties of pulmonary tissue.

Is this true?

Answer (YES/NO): YES